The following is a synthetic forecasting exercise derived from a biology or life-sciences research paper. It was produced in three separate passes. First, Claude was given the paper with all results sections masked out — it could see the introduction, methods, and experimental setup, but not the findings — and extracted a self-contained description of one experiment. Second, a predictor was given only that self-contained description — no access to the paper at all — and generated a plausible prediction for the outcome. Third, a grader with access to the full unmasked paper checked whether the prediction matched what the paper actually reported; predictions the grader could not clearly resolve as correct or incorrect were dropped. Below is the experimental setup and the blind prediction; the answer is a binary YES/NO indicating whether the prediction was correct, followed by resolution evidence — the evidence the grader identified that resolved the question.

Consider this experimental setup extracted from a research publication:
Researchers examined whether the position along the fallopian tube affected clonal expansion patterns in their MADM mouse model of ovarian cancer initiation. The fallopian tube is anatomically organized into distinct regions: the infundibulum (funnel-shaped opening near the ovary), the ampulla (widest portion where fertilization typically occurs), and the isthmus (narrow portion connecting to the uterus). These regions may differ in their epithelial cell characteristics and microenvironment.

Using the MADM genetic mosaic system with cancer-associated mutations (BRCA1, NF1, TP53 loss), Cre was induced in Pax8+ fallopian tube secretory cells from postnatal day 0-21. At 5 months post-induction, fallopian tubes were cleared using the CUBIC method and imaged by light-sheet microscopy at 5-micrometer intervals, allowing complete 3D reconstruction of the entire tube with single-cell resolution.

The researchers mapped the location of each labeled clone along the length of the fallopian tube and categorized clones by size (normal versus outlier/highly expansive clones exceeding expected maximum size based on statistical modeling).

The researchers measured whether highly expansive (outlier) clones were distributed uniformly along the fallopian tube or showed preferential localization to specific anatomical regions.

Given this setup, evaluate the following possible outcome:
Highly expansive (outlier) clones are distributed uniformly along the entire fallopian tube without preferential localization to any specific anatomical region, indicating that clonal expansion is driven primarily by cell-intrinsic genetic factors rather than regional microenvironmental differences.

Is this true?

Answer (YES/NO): NO